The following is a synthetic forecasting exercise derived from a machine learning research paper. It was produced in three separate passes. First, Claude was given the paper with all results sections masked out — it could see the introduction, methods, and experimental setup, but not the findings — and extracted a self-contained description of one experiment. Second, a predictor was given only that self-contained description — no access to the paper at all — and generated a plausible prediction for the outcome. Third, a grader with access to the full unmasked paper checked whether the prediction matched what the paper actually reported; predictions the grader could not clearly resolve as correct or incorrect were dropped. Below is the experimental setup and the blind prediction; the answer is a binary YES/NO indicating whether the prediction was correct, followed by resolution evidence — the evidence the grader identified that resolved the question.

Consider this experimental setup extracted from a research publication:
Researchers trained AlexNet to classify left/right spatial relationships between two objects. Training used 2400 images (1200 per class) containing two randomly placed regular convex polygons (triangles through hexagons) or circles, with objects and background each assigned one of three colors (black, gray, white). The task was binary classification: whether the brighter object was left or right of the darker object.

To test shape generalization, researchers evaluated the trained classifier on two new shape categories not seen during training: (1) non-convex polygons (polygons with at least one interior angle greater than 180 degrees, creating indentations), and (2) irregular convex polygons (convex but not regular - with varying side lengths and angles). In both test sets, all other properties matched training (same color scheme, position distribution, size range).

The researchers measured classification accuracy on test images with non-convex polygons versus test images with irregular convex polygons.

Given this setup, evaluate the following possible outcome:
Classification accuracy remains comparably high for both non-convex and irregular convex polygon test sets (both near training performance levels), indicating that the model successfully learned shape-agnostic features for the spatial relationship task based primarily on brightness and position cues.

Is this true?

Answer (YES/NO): YES